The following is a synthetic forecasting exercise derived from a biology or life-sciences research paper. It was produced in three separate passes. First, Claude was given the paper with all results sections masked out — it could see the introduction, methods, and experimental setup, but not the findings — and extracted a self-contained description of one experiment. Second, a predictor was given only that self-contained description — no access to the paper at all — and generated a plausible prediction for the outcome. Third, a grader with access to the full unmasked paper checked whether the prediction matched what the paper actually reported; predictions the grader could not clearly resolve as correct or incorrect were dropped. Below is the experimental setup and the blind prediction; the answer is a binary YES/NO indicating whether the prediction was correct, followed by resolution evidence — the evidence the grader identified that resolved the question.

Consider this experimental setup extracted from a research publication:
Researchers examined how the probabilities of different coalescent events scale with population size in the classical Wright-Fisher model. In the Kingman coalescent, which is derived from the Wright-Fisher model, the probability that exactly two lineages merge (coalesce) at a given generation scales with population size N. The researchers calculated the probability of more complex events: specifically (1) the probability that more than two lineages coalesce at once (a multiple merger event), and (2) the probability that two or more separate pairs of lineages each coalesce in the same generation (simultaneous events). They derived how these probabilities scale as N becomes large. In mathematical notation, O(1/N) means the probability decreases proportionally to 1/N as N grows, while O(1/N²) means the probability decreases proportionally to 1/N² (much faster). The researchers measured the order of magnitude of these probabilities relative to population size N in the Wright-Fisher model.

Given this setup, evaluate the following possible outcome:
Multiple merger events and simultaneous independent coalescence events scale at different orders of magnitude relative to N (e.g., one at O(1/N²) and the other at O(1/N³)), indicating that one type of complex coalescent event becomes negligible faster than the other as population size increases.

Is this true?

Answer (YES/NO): NO